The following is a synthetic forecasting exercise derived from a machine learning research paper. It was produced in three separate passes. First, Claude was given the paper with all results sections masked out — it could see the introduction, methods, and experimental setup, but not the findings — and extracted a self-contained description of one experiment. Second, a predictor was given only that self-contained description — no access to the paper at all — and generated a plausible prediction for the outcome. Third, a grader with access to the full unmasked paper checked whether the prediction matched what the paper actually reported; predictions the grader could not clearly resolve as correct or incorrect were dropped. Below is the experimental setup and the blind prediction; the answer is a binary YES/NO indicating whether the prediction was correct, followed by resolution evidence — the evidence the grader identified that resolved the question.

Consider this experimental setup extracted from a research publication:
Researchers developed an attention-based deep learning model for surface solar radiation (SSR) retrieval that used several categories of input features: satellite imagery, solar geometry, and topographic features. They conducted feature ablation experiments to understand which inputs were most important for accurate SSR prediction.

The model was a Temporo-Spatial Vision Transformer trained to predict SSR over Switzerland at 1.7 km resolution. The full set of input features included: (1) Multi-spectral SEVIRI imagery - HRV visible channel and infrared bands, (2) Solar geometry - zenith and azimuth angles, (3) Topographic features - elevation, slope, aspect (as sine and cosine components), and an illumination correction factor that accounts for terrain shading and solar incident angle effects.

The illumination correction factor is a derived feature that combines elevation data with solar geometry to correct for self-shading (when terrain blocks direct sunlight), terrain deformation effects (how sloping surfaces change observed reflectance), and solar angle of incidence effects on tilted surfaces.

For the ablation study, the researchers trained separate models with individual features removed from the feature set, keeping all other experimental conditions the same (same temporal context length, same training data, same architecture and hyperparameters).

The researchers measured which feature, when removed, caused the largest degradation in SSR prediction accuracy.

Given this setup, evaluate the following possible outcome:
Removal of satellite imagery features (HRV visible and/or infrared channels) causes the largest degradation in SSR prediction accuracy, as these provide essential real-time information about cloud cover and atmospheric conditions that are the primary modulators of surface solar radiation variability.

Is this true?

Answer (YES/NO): YES